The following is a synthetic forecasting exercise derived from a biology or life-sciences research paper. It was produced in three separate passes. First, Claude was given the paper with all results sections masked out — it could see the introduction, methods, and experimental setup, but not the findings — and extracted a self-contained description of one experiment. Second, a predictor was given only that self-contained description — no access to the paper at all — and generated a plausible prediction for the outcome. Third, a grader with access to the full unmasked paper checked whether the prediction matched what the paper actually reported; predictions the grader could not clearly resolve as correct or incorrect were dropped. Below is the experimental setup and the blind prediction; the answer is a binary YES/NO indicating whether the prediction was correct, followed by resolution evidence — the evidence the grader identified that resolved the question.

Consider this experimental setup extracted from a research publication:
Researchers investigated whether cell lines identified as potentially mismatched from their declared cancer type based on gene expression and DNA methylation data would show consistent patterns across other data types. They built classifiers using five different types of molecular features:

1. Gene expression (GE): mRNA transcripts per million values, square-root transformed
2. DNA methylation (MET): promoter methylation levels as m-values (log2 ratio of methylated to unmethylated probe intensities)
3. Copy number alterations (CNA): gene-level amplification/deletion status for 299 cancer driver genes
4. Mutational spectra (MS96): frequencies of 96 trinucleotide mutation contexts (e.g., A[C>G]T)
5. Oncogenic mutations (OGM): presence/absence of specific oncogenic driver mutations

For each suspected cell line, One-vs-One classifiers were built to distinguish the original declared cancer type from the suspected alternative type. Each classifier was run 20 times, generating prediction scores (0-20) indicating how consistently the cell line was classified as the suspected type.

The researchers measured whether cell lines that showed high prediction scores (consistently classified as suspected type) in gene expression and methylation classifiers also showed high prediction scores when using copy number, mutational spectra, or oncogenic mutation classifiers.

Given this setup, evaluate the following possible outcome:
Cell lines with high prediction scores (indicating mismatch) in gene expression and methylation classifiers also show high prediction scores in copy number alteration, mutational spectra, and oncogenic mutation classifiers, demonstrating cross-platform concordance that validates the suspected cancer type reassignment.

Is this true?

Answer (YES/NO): NO